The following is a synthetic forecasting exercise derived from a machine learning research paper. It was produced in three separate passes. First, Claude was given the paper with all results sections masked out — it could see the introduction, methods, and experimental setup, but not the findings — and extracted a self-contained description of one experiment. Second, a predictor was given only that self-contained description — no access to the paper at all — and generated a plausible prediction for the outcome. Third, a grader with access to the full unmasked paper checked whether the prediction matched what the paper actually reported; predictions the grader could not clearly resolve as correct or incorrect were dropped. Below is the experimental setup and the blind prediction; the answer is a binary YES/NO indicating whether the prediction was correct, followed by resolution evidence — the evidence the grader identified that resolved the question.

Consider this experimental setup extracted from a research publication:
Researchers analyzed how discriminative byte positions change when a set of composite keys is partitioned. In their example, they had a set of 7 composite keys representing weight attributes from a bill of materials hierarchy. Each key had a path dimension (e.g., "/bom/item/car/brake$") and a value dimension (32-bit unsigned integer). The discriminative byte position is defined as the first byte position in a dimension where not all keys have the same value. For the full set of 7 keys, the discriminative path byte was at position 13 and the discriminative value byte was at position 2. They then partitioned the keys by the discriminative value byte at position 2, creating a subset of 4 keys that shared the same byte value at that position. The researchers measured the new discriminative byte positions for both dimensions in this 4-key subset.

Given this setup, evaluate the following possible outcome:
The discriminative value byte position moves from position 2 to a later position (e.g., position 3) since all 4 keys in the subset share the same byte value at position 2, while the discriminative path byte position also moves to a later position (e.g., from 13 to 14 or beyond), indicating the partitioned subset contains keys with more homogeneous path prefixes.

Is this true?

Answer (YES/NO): YES